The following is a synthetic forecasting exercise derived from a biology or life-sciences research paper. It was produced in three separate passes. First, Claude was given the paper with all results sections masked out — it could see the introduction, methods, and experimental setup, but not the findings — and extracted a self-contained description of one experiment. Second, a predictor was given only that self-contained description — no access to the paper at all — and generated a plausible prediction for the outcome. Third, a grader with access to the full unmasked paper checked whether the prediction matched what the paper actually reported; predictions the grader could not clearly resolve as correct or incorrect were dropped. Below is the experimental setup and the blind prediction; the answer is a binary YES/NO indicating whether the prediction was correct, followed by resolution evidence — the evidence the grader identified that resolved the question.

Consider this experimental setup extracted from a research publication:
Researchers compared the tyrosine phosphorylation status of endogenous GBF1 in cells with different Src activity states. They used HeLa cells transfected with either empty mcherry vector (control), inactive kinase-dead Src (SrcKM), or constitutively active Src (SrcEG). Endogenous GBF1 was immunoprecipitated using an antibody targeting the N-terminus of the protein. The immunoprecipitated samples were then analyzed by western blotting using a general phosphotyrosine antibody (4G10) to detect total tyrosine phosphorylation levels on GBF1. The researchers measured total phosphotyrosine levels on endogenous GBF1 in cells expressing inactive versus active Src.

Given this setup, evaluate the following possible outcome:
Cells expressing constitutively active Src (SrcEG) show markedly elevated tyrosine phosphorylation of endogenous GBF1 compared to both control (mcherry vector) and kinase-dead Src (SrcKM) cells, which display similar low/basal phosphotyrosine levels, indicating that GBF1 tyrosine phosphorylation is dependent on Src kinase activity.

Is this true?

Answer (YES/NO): YES